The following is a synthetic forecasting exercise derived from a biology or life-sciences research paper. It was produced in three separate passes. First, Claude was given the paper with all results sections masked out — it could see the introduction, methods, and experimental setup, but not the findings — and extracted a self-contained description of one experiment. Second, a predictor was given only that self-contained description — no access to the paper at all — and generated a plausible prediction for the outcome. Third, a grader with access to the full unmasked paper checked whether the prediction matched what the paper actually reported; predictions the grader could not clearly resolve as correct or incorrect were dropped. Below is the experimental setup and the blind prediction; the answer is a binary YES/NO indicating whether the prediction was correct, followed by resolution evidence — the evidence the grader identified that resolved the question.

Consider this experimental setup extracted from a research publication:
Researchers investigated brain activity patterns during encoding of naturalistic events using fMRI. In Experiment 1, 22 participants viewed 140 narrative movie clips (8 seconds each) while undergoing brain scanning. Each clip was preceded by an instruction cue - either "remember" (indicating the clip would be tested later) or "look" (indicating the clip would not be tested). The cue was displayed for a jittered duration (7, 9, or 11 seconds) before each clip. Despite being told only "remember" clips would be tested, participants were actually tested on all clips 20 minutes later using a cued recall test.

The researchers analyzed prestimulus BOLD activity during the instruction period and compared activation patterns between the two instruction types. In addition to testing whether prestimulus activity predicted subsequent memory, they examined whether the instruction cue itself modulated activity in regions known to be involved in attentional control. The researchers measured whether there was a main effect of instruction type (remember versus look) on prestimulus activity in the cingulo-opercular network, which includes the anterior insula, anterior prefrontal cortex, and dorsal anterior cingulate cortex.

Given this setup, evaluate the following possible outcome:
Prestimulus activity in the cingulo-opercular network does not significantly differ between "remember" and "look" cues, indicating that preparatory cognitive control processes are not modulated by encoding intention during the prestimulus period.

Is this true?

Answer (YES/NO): YES